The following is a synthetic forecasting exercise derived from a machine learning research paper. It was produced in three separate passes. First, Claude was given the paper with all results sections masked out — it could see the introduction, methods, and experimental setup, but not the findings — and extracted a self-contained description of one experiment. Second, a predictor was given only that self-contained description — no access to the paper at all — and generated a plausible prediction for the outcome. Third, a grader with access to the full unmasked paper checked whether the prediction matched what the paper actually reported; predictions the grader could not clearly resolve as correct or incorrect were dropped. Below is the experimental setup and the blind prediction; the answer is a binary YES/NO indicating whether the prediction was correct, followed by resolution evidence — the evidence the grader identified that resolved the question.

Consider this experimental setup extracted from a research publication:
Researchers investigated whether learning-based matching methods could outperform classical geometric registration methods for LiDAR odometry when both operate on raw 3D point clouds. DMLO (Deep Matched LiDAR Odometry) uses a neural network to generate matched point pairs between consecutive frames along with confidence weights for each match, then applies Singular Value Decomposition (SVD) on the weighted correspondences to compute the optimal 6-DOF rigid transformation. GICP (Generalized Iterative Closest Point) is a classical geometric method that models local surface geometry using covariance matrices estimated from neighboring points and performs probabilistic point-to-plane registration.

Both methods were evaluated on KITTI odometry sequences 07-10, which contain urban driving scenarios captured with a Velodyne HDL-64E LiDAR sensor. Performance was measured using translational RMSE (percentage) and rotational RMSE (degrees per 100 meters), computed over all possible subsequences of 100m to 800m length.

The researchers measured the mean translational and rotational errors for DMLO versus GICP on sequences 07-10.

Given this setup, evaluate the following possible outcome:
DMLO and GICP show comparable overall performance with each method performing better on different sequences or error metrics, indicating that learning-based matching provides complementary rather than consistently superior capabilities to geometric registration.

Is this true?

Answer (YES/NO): NO